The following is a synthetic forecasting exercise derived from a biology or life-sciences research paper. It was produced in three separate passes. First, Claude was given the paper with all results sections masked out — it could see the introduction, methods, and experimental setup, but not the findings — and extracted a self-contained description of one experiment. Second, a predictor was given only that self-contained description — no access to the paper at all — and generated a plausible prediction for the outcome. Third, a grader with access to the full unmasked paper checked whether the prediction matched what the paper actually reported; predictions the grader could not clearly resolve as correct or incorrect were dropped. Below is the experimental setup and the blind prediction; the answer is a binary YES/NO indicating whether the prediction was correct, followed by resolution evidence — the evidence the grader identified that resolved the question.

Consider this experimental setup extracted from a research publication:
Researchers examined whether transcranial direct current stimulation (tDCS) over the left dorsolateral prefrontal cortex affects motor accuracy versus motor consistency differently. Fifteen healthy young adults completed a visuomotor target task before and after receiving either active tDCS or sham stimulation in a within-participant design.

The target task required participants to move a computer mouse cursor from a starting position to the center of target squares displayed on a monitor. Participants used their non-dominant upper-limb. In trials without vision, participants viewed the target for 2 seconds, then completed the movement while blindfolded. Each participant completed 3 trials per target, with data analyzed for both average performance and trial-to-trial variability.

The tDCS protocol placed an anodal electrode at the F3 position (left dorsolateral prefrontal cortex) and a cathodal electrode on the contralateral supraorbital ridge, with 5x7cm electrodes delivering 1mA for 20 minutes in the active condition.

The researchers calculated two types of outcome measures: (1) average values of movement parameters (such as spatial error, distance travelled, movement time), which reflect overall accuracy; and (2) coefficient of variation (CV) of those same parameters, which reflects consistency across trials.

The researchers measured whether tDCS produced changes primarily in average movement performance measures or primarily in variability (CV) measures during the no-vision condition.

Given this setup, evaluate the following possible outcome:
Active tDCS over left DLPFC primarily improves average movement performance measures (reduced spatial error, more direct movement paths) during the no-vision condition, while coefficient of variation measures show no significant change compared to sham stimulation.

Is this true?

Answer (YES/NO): NO